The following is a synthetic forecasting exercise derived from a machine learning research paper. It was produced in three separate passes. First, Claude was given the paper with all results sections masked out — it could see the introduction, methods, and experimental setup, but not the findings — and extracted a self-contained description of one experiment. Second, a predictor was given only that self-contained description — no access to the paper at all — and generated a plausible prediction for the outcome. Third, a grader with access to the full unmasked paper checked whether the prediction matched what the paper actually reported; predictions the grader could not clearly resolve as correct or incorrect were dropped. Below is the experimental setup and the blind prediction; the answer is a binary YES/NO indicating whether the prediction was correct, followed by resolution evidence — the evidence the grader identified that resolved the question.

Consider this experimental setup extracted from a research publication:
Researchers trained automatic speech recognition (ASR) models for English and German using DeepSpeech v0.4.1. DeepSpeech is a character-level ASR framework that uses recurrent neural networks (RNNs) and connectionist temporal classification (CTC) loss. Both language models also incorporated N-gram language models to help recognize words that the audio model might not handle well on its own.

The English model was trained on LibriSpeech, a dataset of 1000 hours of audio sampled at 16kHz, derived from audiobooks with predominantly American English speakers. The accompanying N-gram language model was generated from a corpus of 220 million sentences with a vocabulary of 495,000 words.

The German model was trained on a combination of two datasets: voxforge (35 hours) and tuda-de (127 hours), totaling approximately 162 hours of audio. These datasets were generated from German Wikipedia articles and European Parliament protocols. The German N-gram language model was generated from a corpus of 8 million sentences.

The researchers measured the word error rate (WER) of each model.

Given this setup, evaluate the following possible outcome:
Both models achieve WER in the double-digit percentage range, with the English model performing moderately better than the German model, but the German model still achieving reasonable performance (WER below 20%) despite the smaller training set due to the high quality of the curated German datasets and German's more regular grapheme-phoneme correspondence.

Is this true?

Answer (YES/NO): NO